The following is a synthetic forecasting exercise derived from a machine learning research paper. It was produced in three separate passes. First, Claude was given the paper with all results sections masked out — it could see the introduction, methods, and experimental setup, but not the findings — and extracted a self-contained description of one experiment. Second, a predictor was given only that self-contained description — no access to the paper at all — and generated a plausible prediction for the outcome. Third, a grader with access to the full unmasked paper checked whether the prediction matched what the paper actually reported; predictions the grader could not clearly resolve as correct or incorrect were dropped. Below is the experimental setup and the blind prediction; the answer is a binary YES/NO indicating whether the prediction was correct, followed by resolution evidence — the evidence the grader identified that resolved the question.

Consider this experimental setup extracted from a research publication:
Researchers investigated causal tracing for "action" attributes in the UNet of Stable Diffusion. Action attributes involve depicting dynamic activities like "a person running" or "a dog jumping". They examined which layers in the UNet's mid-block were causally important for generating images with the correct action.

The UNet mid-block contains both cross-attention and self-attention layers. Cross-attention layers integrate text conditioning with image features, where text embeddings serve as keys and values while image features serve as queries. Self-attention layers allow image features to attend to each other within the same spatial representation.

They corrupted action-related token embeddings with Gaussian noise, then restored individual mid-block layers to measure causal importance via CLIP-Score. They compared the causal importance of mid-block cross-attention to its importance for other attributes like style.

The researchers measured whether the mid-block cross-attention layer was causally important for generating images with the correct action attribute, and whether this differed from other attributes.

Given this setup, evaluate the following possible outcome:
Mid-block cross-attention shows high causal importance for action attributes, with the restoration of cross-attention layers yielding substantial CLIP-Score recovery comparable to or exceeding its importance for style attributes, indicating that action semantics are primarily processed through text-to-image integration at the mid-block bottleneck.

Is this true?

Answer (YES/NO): NO